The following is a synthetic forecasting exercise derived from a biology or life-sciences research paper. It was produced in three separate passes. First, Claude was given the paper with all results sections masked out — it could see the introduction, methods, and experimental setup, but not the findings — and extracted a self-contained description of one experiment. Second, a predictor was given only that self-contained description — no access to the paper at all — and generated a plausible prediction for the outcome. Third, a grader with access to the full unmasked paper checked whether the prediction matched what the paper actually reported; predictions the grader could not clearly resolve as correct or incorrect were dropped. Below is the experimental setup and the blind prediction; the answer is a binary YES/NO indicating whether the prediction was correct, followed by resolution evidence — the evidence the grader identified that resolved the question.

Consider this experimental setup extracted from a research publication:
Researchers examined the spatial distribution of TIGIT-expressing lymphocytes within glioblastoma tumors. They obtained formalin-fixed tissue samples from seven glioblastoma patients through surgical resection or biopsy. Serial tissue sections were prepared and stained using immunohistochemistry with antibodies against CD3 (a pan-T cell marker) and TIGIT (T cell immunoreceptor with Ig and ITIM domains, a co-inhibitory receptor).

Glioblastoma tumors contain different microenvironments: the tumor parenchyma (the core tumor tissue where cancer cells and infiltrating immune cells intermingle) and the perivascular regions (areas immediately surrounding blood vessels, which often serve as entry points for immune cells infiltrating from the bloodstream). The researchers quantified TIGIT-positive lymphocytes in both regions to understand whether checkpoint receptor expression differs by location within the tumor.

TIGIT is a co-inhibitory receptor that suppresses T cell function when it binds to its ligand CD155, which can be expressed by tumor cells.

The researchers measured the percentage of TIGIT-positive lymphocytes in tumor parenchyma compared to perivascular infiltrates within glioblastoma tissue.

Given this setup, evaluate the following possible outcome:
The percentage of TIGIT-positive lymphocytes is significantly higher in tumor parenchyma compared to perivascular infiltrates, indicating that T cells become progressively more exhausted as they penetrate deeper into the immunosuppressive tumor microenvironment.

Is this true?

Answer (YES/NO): YES